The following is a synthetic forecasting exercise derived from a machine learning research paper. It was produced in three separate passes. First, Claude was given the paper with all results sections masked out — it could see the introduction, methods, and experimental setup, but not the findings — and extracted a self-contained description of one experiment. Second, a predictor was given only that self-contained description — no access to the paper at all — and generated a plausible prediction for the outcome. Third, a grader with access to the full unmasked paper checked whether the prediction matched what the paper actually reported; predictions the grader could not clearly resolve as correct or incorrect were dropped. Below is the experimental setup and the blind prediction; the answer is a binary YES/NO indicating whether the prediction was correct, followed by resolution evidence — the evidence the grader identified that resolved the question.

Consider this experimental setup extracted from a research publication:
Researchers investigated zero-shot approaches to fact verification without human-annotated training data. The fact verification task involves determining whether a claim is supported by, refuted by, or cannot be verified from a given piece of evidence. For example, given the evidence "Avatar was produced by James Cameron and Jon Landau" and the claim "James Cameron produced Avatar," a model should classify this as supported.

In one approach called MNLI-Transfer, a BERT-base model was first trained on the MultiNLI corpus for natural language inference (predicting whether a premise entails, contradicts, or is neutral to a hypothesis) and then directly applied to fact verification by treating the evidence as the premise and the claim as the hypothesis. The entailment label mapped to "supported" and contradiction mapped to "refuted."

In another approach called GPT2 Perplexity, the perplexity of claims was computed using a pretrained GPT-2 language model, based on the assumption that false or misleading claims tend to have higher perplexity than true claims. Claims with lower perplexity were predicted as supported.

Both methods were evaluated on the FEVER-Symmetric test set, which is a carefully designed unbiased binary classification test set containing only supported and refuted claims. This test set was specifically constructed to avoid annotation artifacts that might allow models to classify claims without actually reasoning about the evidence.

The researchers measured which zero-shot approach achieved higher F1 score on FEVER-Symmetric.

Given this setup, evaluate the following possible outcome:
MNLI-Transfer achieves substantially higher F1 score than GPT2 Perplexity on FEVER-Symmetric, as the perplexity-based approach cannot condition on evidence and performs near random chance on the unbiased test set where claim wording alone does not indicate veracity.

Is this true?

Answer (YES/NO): YES